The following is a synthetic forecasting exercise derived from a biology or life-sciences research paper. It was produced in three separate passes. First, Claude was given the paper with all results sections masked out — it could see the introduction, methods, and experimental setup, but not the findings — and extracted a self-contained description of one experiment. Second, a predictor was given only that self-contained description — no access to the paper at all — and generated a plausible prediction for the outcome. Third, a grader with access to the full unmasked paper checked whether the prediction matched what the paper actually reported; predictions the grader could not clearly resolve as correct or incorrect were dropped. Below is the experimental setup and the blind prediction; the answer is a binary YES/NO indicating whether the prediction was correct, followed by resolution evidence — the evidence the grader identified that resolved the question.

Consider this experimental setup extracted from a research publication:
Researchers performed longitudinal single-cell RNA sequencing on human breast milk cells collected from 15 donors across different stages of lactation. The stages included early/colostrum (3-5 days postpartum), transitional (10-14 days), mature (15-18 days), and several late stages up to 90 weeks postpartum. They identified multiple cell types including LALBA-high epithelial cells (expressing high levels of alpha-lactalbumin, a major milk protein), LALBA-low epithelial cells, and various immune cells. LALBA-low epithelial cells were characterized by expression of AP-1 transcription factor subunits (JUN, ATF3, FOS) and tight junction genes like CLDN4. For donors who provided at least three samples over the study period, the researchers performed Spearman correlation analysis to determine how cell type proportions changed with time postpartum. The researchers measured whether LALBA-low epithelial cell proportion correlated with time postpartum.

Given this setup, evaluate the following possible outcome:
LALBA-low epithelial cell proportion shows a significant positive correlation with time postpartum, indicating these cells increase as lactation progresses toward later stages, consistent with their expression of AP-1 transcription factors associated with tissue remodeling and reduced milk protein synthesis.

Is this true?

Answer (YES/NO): YES